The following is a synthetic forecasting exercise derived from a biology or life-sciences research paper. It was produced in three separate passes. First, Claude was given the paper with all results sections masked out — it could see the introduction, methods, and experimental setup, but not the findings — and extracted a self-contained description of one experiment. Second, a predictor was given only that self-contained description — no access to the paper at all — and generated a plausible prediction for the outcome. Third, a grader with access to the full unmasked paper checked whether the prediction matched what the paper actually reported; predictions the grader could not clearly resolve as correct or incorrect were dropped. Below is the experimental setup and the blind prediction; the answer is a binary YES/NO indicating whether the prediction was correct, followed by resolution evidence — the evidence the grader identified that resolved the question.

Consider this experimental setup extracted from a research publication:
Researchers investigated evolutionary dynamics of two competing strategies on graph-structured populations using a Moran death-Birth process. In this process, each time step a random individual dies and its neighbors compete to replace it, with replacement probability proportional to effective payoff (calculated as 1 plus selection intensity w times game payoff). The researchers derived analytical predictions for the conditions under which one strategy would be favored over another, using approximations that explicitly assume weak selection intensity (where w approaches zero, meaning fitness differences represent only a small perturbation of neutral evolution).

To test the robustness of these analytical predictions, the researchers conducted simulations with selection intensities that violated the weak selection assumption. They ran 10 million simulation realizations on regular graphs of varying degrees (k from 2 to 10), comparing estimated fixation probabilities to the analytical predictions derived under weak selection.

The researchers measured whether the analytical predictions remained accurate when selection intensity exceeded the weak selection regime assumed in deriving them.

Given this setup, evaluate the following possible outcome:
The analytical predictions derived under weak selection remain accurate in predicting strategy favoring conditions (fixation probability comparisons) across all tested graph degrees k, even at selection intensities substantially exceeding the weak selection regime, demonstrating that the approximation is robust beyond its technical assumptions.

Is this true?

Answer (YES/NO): NO